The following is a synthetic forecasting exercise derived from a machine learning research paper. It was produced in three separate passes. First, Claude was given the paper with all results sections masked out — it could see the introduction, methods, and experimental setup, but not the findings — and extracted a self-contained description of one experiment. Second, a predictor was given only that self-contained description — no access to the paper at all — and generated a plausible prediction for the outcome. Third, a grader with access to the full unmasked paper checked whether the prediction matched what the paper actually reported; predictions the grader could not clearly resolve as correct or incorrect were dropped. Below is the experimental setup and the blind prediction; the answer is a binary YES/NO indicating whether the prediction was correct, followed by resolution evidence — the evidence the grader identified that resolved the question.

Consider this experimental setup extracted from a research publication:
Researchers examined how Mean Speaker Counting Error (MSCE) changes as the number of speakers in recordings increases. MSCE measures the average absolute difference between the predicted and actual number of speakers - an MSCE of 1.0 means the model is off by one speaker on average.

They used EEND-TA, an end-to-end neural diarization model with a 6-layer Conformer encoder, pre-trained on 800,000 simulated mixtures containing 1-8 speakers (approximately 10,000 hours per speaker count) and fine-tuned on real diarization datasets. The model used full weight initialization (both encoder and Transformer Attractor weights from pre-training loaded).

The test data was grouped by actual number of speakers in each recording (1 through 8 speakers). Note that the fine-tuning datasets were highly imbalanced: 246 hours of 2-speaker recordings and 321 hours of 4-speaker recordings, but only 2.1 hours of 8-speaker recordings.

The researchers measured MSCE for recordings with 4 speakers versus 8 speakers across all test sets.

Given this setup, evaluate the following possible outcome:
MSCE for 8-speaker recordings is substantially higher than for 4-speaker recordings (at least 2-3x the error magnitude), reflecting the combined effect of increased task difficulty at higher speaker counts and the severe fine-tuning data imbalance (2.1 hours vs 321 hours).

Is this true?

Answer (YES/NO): YES